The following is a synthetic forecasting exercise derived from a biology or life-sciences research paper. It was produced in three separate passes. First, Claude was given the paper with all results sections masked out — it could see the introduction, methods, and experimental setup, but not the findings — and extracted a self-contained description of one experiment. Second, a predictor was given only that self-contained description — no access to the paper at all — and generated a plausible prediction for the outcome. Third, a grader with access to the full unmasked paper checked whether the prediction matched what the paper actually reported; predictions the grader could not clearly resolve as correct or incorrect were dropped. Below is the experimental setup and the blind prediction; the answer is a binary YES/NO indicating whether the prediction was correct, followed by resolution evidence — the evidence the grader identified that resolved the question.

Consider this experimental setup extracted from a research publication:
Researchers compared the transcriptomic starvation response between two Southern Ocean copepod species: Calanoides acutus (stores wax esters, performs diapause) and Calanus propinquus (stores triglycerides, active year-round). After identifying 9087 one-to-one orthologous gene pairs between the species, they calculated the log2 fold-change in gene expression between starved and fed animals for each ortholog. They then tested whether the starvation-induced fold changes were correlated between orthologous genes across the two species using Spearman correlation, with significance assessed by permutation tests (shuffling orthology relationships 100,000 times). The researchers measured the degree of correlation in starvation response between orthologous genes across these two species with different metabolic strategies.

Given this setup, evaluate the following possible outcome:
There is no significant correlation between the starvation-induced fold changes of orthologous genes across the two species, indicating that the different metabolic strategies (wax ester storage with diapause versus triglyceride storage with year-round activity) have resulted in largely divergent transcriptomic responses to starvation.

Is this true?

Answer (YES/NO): NO